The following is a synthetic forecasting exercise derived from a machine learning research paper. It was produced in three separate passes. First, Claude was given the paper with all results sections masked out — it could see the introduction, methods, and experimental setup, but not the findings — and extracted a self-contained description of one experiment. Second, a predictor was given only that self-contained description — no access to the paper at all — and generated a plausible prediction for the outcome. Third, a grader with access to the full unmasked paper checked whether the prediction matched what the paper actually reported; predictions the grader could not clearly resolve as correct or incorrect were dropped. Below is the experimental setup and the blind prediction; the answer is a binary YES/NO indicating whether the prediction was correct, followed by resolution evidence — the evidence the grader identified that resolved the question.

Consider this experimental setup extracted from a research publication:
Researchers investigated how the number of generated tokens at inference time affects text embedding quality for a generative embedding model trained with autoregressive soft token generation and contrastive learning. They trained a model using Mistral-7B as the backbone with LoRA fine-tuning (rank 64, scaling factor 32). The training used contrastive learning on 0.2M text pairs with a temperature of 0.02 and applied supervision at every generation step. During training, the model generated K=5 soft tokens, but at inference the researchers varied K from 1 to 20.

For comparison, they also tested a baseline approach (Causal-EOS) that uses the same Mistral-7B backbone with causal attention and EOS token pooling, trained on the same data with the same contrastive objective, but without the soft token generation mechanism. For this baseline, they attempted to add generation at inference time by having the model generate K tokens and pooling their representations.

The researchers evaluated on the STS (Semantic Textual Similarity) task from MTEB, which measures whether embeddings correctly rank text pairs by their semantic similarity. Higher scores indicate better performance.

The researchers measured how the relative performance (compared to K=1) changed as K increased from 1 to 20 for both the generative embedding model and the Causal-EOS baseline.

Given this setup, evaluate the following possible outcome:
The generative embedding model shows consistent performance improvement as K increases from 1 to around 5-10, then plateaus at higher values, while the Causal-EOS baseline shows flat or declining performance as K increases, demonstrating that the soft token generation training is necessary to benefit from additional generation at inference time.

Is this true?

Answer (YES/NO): NO